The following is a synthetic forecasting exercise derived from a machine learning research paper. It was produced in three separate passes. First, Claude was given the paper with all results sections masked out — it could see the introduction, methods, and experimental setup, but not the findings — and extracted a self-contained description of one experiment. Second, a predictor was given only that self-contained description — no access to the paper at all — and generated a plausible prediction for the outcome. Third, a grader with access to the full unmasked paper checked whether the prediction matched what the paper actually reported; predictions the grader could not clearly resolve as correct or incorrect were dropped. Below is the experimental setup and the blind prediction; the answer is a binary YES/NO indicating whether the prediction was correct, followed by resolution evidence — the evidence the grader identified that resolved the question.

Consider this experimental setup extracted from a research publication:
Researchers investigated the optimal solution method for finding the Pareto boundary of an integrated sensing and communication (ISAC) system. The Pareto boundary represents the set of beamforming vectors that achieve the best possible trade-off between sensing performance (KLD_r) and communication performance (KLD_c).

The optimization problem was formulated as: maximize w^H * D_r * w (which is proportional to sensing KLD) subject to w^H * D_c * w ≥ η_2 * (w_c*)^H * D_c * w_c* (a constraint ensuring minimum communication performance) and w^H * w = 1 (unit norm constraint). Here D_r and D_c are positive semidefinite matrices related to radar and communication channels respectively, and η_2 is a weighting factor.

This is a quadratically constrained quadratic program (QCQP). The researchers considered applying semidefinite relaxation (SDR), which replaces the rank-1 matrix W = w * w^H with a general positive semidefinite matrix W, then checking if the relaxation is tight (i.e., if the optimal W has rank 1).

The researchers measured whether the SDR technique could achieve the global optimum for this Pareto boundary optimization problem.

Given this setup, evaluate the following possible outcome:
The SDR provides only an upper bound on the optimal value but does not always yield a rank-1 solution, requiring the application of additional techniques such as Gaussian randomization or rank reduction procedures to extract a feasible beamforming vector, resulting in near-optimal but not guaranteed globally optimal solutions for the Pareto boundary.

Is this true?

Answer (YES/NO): NO